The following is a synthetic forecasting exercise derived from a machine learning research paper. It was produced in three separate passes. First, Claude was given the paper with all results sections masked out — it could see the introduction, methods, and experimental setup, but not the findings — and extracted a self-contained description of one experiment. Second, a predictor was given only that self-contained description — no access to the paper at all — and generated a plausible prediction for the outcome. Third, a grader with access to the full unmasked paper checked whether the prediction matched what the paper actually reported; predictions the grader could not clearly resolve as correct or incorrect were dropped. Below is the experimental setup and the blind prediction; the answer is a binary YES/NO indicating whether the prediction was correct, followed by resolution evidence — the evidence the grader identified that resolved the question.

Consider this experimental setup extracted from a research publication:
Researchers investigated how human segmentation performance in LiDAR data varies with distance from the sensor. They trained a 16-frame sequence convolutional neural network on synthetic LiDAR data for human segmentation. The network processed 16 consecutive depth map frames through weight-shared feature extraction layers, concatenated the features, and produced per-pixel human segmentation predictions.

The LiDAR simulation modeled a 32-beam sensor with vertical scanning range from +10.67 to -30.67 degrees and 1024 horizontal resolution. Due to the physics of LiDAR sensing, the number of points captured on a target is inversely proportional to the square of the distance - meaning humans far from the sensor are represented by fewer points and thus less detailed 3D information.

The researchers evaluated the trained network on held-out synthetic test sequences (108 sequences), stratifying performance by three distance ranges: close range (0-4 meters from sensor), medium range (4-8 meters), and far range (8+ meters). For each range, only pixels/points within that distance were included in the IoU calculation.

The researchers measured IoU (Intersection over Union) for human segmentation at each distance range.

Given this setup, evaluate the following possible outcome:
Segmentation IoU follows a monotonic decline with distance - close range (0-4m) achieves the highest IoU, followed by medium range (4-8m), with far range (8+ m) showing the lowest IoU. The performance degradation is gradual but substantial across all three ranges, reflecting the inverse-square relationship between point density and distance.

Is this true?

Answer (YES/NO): YES